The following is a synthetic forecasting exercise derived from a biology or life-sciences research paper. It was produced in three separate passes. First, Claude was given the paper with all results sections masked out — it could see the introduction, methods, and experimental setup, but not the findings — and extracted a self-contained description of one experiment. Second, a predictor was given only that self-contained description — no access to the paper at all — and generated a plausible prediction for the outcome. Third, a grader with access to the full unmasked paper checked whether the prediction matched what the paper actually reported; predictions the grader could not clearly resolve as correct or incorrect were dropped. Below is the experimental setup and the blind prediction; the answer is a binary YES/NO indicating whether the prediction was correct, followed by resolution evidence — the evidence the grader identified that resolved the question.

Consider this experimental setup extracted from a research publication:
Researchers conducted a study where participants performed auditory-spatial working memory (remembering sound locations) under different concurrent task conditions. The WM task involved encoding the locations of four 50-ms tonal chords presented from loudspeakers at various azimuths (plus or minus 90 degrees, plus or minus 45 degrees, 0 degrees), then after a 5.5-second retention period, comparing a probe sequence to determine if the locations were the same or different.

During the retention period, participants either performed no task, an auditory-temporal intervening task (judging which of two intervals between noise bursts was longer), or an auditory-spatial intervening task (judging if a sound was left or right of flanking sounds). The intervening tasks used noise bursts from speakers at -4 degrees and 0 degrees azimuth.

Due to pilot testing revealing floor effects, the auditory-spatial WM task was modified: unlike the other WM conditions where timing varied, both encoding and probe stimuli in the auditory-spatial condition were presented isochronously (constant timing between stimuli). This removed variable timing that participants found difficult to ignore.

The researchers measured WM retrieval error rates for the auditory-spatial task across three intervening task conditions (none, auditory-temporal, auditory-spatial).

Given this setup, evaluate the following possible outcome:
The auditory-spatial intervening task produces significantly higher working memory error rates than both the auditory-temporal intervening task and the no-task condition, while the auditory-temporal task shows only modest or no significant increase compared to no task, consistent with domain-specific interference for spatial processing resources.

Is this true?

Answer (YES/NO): NO